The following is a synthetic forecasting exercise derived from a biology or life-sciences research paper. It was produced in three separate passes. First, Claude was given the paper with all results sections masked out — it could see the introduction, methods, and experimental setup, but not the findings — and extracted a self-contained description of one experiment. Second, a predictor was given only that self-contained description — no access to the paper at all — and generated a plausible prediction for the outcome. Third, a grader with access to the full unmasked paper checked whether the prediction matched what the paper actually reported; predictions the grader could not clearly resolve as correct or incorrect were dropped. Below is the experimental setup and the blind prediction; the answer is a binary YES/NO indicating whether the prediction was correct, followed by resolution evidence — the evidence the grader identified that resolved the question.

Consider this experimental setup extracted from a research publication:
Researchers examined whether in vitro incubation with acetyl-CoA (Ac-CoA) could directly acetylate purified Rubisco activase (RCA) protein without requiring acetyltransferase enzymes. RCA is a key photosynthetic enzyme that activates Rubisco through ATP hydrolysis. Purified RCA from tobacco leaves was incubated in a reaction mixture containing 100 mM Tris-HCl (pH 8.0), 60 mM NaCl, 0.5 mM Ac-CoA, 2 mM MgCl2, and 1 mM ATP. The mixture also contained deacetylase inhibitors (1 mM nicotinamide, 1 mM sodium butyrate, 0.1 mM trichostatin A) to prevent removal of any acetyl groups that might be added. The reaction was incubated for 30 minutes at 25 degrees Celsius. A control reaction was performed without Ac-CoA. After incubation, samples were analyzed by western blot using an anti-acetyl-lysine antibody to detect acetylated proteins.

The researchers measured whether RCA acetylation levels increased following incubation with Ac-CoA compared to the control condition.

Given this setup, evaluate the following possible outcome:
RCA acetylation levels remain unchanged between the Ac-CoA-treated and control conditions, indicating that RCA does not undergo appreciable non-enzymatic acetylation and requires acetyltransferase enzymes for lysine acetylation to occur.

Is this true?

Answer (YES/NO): NO